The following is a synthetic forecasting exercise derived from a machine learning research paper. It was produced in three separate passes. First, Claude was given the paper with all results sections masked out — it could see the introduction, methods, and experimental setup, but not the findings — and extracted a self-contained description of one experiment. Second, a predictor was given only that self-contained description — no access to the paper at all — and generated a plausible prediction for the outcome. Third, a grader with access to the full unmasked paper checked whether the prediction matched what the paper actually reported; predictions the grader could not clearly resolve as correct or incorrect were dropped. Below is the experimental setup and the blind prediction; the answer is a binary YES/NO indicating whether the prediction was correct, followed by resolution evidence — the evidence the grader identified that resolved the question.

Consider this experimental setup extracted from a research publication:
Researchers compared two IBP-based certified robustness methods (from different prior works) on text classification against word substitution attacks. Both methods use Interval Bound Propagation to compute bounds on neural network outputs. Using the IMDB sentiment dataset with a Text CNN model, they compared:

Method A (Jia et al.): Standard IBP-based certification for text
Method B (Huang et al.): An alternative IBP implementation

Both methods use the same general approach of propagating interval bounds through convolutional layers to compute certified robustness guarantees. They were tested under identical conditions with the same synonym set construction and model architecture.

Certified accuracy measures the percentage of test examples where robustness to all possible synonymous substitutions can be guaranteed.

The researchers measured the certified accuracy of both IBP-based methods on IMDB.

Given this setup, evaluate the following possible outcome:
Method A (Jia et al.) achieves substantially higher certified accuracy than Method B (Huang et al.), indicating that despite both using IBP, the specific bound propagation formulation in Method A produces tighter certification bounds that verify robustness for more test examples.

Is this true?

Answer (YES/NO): NO